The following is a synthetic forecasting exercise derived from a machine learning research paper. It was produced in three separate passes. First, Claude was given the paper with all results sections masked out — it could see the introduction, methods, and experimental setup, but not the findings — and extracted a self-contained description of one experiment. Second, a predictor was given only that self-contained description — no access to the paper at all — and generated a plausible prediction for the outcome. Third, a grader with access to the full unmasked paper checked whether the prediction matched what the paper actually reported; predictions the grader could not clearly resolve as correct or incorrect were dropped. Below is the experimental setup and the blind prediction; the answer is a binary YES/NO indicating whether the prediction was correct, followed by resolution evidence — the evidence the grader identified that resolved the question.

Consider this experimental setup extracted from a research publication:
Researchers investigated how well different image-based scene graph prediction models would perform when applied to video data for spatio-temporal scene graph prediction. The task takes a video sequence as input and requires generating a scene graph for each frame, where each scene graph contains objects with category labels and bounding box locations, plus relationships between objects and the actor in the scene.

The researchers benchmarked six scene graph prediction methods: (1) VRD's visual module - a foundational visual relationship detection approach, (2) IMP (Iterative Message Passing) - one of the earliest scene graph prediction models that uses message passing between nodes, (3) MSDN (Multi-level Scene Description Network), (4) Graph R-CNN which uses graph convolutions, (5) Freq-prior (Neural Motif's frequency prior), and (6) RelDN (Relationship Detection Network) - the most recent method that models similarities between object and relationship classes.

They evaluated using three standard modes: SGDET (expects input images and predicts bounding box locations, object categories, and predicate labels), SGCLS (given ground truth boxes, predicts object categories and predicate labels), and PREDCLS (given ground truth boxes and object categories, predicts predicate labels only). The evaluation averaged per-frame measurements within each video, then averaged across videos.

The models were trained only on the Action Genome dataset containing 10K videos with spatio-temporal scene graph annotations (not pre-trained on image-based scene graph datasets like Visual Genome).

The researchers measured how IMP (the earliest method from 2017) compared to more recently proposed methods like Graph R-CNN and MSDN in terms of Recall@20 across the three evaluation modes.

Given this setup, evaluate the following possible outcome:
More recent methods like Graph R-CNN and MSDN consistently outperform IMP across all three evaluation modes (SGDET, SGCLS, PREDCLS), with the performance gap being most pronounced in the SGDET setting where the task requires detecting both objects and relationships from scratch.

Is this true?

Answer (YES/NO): NO